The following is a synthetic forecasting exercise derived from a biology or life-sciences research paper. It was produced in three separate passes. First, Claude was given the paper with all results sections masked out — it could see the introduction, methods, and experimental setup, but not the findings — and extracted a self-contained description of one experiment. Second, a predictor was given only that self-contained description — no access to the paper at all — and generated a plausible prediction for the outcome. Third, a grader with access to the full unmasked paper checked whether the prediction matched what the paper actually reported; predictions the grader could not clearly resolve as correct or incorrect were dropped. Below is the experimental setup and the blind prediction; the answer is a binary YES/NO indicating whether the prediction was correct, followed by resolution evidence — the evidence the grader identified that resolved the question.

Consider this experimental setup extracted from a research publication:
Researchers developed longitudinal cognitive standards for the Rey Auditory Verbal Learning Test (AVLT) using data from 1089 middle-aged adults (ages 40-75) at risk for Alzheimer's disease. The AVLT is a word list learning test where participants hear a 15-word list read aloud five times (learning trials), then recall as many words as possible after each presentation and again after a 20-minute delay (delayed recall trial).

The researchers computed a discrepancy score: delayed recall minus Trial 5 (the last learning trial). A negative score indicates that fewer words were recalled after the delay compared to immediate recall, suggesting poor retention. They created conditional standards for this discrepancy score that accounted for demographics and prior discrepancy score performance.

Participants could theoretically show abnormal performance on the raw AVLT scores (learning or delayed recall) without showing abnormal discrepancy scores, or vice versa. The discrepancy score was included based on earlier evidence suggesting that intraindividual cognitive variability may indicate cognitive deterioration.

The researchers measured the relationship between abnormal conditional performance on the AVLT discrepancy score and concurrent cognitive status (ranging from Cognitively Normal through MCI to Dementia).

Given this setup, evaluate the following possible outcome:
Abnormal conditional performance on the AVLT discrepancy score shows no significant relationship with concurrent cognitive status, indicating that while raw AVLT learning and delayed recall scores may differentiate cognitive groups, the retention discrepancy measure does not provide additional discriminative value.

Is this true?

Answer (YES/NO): NO